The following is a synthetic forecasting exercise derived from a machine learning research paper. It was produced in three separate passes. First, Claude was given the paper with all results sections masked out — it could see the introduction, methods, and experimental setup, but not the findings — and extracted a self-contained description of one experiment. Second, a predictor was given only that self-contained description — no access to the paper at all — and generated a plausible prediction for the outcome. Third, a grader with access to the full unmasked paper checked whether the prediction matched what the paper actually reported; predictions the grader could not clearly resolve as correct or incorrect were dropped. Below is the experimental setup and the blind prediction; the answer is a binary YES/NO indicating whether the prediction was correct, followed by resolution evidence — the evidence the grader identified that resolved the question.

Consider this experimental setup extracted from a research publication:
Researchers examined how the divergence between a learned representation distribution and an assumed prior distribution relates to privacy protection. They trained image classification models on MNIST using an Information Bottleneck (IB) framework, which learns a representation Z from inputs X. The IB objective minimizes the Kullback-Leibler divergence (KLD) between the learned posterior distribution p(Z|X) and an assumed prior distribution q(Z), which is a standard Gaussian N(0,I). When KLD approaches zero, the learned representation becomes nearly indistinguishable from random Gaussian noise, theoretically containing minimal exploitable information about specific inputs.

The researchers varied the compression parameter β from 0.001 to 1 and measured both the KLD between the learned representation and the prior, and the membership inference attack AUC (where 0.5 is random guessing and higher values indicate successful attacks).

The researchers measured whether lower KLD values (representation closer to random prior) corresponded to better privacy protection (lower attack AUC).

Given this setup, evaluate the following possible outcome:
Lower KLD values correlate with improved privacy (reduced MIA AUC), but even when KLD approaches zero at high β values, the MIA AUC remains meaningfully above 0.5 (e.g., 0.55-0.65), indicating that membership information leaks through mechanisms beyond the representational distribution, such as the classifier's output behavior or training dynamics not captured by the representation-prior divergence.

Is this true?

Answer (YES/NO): NO